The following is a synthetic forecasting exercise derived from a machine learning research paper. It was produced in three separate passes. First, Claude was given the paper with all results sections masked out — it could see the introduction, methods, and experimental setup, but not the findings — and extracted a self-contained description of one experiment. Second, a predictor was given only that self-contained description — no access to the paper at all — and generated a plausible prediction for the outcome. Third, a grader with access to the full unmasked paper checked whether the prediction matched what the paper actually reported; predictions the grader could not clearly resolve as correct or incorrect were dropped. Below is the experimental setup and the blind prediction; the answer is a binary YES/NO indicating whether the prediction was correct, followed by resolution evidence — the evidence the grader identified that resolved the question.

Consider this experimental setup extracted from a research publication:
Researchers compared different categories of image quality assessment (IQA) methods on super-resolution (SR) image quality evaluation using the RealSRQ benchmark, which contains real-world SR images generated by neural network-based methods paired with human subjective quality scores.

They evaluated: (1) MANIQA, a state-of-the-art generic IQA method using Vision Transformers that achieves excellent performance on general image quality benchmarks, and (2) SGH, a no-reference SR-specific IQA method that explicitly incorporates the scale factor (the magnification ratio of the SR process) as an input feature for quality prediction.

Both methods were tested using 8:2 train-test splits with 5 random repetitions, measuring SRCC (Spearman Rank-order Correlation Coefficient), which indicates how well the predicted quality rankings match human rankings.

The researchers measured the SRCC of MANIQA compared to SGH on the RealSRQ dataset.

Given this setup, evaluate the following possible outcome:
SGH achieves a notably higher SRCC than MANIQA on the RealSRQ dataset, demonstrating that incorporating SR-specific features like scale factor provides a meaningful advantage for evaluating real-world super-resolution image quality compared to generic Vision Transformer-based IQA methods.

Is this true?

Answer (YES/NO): NO